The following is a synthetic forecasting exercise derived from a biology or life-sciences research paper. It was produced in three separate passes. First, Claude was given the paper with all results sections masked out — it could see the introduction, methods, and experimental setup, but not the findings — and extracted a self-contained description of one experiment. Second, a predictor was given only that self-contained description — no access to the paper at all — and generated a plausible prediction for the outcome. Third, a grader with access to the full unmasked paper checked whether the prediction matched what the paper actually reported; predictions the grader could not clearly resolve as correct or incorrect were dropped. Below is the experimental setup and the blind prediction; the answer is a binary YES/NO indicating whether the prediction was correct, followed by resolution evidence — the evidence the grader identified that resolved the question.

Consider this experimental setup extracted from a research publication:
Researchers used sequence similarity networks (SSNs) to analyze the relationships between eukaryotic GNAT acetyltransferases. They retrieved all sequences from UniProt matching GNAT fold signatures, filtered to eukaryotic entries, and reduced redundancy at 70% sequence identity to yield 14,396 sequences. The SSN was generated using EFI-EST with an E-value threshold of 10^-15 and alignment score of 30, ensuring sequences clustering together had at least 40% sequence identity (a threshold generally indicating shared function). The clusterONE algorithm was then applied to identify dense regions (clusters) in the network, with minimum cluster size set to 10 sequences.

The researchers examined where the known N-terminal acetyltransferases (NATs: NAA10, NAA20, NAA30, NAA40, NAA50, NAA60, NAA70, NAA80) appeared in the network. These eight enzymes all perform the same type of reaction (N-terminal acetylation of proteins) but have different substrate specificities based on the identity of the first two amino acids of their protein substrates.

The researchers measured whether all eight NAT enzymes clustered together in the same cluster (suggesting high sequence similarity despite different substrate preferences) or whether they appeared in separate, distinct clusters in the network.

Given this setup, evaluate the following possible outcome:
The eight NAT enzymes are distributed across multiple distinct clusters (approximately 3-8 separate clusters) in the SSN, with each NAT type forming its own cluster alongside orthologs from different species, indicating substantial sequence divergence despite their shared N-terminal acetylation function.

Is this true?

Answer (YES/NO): YES